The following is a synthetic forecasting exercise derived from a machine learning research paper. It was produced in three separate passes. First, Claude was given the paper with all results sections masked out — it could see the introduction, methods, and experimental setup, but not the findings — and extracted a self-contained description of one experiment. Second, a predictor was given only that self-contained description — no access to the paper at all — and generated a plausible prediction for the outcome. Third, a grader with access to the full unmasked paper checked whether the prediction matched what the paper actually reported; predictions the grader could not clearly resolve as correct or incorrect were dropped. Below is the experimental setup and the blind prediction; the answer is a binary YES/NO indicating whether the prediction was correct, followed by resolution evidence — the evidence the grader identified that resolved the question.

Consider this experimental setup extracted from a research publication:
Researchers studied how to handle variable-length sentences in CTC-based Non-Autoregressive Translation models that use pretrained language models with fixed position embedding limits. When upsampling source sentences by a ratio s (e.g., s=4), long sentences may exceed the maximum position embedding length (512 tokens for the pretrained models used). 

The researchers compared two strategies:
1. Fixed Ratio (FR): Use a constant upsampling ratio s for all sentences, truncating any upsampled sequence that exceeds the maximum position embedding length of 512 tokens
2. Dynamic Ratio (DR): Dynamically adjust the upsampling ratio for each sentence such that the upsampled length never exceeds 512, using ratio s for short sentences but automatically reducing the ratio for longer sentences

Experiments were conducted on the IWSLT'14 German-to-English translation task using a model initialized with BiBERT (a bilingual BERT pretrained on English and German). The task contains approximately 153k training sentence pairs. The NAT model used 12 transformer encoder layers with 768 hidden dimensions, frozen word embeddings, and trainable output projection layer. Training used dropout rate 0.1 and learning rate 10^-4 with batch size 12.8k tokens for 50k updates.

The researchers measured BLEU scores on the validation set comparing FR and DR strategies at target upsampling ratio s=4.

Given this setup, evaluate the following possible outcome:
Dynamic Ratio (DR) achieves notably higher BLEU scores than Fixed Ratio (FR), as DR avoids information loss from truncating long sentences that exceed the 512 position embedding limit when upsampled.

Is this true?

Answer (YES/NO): YES